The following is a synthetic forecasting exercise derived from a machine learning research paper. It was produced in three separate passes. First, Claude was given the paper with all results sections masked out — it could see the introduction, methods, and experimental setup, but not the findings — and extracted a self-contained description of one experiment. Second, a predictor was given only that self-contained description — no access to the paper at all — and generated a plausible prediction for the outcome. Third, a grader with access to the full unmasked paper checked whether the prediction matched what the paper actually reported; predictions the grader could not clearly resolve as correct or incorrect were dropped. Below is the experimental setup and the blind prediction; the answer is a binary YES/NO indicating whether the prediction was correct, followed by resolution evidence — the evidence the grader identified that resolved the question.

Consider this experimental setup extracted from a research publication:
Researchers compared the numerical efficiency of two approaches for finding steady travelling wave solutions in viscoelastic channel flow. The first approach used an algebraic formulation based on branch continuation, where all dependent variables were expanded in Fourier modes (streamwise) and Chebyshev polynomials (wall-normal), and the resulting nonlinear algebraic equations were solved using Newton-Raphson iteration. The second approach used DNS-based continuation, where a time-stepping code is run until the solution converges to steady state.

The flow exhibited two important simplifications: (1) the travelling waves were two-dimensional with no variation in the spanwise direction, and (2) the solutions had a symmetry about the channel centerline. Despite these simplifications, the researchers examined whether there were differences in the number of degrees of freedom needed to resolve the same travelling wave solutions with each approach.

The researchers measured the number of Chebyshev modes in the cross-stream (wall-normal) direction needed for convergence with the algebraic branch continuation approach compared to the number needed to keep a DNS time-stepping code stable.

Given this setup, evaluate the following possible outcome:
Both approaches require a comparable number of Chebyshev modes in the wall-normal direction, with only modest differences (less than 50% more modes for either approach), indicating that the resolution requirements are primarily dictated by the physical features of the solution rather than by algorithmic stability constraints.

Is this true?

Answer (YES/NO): NO